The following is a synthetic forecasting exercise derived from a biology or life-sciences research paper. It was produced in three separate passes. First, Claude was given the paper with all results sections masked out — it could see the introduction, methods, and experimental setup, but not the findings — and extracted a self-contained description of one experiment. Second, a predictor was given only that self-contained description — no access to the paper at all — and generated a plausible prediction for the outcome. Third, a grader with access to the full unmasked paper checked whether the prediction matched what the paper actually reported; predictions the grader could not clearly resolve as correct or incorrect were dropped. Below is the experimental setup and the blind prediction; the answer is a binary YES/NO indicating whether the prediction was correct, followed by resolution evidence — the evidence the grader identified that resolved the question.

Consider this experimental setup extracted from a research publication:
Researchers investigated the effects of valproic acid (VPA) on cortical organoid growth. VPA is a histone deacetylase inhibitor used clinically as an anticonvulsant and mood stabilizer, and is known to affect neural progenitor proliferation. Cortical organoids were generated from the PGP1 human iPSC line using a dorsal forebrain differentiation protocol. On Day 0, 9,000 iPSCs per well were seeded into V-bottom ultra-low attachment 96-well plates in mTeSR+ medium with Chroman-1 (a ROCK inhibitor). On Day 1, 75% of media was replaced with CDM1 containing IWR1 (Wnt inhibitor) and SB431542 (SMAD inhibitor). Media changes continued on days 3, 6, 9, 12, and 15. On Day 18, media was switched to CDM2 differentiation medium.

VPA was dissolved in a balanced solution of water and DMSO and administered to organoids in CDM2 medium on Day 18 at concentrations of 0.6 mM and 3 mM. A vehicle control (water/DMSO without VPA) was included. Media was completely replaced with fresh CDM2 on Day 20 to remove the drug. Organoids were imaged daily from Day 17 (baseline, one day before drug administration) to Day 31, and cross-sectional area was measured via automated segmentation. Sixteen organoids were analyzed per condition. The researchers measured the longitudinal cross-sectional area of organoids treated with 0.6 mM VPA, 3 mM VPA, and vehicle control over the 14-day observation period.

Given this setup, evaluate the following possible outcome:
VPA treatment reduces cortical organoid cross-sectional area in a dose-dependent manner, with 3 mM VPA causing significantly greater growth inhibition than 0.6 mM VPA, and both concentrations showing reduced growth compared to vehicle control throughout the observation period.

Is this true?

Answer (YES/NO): YES